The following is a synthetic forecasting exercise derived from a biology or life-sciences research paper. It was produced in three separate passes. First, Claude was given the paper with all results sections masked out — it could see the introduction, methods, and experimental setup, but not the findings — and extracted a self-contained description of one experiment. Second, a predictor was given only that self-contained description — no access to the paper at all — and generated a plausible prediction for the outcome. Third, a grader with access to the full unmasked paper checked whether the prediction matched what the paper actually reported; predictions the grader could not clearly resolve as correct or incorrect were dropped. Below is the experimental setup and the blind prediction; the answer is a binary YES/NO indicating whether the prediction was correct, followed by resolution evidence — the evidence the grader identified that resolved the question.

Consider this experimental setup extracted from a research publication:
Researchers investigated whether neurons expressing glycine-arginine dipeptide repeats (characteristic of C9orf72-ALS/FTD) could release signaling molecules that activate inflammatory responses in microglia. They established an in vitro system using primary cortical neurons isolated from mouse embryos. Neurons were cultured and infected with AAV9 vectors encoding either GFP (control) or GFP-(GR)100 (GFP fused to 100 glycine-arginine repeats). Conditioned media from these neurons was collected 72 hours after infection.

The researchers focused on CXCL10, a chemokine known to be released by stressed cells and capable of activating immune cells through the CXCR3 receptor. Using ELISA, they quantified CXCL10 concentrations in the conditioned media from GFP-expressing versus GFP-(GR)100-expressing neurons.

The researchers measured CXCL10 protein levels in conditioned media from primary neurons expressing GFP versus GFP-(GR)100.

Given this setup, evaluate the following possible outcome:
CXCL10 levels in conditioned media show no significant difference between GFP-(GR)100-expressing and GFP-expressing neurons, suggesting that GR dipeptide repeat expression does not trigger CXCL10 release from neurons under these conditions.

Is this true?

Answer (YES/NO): NO